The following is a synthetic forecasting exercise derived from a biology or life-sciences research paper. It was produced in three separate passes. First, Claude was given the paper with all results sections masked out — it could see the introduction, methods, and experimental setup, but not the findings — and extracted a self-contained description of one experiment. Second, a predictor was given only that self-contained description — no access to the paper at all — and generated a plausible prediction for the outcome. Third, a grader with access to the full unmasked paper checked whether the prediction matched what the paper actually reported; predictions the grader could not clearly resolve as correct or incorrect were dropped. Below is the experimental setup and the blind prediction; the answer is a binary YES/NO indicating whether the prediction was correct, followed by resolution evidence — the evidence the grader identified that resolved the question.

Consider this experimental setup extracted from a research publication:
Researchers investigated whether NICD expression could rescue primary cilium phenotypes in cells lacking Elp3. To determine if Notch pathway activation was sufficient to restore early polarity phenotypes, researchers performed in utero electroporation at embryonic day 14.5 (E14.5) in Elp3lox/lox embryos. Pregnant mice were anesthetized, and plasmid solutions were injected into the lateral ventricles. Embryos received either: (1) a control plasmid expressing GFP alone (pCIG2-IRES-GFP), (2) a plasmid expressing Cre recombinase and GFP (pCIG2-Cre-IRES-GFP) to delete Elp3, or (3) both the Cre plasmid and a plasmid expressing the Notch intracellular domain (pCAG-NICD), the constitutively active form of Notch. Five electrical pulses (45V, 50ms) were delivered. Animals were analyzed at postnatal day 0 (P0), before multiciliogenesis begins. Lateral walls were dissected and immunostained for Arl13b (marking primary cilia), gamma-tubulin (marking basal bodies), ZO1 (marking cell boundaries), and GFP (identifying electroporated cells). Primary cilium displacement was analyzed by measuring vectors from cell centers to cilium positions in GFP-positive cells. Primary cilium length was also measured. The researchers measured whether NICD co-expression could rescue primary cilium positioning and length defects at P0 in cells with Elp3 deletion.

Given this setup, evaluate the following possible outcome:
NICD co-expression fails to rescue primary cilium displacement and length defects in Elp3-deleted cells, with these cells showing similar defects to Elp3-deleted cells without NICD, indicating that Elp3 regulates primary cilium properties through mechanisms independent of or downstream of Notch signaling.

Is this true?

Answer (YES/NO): NO